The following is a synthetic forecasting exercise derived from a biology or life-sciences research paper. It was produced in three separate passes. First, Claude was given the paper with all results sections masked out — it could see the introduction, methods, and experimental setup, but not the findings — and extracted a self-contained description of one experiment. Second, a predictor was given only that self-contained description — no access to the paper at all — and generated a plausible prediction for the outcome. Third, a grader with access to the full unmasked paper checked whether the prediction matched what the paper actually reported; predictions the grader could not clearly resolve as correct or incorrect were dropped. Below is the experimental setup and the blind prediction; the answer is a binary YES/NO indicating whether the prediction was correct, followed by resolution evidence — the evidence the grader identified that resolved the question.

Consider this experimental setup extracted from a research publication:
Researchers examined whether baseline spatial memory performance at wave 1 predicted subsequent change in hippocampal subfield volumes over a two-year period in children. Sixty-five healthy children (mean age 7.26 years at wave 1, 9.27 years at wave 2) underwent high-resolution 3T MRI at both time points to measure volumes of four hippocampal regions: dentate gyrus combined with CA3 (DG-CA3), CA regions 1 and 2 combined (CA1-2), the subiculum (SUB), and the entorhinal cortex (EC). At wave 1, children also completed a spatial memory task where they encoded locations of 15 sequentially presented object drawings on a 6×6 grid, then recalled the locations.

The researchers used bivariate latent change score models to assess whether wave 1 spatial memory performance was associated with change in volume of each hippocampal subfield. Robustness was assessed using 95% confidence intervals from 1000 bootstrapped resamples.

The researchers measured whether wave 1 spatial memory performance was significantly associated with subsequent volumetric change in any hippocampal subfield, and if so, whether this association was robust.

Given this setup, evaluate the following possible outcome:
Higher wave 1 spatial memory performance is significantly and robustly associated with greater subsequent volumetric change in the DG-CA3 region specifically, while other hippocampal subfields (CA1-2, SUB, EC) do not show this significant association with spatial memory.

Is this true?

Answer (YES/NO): NO